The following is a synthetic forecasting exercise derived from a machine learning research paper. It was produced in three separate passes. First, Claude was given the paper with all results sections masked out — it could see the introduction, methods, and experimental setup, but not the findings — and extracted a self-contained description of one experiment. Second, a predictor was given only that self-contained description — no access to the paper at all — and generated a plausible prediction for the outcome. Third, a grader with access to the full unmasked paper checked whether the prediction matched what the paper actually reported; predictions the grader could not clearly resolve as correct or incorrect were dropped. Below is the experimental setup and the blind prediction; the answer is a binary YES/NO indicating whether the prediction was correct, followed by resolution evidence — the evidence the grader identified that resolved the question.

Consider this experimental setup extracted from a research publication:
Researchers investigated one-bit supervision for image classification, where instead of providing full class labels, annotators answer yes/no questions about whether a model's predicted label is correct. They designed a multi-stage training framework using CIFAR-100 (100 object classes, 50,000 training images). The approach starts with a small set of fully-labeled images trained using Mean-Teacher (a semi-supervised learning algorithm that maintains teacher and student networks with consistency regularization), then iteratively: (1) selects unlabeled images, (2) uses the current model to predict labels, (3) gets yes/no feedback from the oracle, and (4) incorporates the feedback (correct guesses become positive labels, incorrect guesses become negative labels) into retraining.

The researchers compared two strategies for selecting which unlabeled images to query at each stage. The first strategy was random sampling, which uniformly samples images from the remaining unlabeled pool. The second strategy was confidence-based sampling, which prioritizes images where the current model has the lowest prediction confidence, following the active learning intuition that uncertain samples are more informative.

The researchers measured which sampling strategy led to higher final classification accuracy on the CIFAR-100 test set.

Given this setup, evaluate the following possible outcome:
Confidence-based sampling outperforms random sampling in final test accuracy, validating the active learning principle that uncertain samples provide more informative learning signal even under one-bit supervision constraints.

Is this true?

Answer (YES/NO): NO